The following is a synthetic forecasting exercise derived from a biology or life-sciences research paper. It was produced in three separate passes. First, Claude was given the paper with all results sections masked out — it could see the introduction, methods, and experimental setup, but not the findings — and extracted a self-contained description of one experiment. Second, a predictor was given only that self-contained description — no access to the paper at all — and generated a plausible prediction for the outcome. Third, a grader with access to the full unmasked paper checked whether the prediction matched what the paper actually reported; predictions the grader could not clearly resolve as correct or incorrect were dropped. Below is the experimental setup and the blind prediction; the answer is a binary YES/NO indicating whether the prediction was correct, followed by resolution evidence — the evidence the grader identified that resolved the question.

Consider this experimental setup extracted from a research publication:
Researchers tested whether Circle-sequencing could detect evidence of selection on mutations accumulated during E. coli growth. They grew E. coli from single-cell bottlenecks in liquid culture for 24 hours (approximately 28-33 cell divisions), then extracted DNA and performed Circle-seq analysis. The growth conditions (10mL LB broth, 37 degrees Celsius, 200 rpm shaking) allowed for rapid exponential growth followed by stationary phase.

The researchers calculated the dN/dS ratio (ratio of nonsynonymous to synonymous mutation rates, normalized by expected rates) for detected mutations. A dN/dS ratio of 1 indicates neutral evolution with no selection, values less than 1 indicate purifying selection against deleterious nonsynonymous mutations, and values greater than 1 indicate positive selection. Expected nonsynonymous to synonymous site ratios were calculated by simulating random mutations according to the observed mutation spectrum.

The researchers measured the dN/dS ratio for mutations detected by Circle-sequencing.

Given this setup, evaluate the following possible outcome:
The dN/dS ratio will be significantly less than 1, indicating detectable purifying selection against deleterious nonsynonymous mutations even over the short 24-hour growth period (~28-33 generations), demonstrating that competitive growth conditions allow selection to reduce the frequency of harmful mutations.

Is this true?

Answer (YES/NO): NO